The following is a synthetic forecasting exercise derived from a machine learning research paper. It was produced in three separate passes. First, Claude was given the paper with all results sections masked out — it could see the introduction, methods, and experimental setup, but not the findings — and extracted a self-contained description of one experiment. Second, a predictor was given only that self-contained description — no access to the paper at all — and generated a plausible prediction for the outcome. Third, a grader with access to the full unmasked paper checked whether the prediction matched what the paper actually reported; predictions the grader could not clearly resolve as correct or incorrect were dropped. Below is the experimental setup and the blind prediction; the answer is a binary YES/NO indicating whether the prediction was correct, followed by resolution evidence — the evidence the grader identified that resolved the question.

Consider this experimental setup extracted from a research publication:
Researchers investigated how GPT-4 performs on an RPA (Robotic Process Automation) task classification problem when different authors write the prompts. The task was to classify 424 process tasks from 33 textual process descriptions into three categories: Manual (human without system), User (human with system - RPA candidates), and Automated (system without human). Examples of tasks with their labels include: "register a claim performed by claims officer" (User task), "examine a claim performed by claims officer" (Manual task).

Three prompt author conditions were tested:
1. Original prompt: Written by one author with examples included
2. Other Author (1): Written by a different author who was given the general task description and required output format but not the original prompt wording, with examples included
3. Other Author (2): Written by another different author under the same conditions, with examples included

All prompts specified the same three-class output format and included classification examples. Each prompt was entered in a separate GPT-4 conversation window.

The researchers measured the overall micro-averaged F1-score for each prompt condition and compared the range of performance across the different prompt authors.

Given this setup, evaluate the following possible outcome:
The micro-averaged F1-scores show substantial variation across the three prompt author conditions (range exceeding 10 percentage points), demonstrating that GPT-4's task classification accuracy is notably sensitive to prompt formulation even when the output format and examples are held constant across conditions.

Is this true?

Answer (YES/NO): YES